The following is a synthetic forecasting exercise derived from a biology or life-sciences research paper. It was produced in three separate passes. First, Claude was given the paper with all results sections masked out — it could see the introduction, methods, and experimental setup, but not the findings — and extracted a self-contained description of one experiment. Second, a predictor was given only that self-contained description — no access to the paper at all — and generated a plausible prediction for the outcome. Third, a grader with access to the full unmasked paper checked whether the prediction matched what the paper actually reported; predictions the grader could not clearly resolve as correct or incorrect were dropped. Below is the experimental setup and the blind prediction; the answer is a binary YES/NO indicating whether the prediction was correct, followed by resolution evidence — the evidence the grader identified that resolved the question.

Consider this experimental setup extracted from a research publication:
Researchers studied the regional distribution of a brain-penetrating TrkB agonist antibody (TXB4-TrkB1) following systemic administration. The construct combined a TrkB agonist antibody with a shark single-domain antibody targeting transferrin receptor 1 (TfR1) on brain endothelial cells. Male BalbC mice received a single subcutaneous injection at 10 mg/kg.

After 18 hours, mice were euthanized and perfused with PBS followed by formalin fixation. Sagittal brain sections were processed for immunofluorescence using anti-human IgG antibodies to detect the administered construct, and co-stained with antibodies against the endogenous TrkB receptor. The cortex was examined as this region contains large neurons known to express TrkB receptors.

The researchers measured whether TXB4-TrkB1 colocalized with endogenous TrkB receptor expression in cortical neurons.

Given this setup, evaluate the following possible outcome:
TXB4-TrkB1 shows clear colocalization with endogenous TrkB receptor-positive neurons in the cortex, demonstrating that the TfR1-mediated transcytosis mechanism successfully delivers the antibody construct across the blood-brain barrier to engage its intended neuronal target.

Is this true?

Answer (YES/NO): YES